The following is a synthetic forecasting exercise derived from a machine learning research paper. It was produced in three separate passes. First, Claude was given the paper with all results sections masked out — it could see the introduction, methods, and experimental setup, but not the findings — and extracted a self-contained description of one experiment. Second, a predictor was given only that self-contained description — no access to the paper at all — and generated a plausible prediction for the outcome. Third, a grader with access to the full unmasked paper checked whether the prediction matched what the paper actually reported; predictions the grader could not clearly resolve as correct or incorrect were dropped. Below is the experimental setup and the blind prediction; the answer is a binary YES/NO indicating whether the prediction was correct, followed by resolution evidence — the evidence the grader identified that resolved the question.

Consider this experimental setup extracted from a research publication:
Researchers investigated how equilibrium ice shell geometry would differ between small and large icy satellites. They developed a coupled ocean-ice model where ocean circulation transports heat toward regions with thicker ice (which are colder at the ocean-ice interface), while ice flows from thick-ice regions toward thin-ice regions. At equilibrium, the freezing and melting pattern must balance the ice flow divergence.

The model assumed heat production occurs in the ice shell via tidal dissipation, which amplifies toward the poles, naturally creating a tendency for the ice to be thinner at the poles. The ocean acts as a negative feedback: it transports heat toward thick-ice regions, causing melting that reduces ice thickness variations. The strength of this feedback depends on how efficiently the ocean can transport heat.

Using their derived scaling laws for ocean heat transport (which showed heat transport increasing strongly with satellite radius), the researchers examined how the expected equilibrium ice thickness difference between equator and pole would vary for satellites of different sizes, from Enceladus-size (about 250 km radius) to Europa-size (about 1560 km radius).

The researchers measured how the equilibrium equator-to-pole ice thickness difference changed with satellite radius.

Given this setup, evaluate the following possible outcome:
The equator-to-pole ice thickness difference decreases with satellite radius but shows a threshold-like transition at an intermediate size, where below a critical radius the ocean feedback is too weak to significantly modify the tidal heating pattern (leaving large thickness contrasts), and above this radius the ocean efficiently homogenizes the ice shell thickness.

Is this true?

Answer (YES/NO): NO